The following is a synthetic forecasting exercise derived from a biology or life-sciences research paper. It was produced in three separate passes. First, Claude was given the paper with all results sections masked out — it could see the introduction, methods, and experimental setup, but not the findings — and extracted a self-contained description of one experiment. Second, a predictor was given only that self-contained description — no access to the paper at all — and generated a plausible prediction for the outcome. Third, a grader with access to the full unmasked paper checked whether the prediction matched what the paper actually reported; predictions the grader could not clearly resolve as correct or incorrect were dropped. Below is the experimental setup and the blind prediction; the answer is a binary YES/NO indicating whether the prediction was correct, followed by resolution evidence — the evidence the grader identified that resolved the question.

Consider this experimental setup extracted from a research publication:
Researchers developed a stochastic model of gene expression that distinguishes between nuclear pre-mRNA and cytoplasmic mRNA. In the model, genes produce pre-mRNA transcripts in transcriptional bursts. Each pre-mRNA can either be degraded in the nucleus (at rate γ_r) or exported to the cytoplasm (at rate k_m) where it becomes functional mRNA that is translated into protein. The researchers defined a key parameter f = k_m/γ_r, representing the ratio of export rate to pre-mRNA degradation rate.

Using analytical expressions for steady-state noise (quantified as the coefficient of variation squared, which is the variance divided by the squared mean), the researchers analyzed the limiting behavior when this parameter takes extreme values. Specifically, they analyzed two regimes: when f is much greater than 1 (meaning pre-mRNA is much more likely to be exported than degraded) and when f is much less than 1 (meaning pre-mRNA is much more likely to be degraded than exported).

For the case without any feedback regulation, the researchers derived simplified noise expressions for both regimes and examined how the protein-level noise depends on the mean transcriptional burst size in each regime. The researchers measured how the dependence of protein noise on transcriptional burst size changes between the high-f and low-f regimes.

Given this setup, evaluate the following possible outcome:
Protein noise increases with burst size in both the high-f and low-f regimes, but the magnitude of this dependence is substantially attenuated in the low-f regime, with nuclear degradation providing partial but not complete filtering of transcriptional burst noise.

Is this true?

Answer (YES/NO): NO